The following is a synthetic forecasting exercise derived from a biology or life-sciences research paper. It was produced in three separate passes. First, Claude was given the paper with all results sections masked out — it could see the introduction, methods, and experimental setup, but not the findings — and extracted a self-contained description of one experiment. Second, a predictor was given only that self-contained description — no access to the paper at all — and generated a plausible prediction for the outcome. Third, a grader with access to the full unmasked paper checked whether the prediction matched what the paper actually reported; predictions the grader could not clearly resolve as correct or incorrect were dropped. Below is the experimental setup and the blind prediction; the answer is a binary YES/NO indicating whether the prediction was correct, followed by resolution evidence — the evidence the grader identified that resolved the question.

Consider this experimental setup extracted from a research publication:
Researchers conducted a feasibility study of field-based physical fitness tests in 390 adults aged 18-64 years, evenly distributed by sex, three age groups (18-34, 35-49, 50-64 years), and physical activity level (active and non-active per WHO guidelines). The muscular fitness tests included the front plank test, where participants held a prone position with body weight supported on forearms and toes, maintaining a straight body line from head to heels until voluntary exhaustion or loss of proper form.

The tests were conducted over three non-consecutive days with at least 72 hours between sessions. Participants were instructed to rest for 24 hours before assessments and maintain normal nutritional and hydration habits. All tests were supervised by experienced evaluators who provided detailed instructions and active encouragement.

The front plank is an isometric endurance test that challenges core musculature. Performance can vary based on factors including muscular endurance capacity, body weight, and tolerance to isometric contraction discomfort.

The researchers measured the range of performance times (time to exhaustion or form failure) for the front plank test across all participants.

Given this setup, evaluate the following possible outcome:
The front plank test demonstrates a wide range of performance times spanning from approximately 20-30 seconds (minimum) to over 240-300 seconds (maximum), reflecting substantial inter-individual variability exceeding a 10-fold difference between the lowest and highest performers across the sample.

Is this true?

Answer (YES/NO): NO